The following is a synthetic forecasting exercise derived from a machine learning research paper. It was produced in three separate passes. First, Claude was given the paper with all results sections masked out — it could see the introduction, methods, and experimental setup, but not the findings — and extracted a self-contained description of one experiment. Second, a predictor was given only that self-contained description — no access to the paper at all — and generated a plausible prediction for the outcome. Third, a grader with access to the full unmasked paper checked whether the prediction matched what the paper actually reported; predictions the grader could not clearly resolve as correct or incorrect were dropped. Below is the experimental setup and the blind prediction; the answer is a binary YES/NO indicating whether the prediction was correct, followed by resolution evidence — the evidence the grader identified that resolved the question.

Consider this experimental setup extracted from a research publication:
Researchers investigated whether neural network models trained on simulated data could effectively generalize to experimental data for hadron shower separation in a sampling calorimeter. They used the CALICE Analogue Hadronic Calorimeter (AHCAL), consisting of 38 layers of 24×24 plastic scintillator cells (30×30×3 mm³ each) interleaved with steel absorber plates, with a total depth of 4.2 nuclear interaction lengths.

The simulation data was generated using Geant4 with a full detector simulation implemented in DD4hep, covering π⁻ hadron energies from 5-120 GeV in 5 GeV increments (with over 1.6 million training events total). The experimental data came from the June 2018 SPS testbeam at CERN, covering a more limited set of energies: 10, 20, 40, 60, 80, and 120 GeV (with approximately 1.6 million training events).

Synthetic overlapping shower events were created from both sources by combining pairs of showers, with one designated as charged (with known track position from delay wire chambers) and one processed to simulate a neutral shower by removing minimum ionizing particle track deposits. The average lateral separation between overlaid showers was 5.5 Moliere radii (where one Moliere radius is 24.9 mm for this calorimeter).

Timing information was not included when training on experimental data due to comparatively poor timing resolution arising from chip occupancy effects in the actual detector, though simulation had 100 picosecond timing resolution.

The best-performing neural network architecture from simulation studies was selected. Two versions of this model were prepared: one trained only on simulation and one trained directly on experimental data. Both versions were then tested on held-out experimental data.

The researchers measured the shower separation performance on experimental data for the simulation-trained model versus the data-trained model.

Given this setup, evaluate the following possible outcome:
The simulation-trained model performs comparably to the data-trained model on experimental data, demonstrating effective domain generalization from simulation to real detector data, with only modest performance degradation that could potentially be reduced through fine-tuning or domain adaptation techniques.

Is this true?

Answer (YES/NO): YES